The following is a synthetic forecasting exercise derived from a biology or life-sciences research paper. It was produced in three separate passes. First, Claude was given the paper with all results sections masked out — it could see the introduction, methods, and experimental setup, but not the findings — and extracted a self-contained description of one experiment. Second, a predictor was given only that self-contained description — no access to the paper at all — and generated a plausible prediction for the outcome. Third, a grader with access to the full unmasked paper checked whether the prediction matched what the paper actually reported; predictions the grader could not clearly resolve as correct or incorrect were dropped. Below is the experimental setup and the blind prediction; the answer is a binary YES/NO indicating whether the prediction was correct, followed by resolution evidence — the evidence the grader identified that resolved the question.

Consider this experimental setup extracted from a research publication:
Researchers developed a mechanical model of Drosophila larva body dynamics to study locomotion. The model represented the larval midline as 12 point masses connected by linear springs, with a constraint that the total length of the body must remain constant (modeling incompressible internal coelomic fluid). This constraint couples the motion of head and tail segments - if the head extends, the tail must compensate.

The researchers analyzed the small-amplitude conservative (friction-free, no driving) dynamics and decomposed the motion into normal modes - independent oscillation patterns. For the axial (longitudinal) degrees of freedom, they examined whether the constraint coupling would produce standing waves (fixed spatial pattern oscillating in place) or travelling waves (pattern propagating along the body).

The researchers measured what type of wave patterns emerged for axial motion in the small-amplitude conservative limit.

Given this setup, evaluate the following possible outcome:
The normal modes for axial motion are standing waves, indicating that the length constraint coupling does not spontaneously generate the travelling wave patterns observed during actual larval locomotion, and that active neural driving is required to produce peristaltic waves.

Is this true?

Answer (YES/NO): NO